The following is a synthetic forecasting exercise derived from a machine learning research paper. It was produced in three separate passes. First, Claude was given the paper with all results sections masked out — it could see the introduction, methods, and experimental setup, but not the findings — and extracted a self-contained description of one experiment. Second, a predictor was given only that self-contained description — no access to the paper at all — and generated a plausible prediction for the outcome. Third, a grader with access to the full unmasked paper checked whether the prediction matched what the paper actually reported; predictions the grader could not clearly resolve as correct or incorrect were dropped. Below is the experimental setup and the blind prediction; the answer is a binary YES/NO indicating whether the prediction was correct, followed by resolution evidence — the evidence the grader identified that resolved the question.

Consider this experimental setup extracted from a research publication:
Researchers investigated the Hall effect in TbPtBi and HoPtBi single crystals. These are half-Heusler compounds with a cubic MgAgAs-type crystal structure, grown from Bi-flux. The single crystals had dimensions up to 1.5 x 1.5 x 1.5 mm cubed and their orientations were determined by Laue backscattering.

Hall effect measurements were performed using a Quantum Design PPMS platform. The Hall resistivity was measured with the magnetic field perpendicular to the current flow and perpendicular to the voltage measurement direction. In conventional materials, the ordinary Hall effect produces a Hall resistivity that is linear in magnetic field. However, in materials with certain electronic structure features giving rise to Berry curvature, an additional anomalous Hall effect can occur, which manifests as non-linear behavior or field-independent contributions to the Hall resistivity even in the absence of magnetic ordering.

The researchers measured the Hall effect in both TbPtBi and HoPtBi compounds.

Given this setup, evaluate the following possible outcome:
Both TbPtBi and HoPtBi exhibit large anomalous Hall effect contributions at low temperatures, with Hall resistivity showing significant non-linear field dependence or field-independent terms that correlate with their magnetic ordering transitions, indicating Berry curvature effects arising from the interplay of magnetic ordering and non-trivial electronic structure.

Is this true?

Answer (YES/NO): NO